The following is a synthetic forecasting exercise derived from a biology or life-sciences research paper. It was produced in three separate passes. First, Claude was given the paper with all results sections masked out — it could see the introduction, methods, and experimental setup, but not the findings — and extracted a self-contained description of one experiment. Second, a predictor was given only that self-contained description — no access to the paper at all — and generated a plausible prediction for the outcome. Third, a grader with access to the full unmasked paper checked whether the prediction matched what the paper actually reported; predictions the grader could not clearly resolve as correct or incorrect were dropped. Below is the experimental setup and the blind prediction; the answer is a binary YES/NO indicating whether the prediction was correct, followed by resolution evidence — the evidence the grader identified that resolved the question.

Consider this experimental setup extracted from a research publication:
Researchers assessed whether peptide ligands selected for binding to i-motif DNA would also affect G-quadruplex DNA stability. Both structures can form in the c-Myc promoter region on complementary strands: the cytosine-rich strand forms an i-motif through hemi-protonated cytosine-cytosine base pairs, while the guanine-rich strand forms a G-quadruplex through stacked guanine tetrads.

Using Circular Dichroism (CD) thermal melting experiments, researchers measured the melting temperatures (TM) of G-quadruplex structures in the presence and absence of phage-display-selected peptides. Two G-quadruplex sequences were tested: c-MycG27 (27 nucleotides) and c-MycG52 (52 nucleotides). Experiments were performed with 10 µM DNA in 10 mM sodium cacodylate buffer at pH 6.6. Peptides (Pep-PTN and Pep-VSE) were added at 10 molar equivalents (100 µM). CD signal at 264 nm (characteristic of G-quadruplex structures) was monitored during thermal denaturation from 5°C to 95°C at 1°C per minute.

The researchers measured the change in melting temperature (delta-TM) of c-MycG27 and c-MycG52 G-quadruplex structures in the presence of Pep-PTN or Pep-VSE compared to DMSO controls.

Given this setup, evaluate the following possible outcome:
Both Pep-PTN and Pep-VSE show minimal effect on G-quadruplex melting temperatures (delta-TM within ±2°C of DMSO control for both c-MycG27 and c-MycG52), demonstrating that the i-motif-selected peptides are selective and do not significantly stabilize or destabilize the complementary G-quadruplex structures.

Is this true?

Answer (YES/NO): NO